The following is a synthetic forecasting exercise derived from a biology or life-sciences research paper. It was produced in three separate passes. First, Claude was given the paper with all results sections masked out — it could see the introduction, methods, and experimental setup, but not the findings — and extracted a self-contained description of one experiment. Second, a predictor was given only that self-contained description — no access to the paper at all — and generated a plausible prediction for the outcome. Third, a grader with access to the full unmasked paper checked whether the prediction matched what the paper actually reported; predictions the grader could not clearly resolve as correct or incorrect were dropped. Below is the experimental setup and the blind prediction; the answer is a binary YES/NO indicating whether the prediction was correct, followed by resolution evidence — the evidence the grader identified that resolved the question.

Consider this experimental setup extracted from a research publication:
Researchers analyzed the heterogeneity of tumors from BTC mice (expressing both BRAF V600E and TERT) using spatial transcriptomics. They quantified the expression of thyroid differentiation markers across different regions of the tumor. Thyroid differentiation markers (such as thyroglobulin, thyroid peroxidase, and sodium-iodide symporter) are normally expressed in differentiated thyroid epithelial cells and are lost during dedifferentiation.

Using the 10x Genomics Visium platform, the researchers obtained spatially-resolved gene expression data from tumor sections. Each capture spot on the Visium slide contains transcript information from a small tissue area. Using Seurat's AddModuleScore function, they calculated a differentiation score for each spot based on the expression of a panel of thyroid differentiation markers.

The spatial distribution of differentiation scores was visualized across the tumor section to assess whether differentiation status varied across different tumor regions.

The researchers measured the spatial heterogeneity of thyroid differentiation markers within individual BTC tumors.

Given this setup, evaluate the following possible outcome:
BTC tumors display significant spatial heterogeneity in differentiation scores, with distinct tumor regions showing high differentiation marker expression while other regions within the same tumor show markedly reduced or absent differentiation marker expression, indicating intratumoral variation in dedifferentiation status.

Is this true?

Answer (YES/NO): YES